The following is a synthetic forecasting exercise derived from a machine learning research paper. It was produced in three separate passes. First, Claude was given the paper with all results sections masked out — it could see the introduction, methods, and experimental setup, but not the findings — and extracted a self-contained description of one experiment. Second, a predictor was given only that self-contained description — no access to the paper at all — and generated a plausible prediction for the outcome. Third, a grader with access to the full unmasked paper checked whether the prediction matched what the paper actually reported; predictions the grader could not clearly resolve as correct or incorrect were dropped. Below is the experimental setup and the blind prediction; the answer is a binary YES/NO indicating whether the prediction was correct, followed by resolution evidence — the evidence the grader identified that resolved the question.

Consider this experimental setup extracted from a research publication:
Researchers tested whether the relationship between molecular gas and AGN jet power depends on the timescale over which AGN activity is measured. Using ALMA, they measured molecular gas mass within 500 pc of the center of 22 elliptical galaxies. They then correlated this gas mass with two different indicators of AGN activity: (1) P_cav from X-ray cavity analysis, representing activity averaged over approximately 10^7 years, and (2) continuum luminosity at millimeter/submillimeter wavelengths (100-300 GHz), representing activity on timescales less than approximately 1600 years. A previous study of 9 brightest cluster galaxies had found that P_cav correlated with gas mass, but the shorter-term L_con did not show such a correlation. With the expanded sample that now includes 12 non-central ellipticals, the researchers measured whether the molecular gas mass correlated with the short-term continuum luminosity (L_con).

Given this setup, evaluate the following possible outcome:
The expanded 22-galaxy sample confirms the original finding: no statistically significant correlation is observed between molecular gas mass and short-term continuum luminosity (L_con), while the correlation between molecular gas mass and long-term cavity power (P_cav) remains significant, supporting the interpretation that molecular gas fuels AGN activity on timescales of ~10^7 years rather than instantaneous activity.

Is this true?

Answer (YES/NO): NO